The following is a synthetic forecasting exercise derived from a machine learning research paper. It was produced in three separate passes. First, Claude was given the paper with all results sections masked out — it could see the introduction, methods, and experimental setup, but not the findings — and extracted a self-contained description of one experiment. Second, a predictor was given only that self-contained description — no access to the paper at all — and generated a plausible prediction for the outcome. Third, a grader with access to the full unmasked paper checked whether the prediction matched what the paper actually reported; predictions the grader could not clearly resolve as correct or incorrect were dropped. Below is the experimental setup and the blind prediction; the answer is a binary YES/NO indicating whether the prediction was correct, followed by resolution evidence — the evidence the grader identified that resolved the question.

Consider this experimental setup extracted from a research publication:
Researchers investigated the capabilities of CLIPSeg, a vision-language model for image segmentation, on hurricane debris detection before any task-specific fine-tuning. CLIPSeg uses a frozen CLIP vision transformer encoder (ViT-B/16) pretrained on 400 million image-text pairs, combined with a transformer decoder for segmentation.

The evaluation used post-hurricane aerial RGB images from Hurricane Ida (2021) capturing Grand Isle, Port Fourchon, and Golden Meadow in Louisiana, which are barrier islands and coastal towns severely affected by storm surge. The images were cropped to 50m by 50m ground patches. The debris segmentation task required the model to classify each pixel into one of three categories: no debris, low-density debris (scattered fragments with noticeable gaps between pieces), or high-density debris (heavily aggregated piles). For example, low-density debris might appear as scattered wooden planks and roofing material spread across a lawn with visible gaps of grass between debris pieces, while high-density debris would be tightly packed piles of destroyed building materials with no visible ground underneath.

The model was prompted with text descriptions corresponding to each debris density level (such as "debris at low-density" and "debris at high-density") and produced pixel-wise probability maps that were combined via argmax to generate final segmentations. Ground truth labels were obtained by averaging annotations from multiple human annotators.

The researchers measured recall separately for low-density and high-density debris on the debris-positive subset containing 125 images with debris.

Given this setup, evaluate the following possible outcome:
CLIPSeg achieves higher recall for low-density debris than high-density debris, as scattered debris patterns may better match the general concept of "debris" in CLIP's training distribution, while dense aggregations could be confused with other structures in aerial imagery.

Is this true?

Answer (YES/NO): NO